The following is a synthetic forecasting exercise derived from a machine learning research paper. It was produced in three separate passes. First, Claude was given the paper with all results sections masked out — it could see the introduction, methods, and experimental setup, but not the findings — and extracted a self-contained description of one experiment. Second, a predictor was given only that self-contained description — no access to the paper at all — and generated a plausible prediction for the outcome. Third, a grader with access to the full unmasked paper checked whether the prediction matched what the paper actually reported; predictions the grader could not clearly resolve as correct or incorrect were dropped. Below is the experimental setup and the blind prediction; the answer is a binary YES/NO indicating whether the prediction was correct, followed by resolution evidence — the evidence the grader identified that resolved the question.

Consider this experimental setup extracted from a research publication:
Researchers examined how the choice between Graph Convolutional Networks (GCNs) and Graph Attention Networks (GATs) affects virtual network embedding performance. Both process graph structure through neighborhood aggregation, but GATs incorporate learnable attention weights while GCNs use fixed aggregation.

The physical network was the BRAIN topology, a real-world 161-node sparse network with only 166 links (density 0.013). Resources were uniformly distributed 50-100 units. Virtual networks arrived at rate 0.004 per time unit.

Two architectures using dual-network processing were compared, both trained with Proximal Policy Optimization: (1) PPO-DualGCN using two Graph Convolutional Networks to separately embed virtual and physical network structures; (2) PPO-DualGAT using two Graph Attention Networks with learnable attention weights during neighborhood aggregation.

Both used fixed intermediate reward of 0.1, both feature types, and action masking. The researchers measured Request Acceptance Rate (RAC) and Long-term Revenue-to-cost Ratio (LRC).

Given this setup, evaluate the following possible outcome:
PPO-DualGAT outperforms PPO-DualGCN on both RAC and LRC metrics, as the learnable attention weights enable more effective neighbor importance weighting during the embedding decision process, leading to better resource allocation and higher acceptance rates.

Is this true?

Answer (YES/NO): NO